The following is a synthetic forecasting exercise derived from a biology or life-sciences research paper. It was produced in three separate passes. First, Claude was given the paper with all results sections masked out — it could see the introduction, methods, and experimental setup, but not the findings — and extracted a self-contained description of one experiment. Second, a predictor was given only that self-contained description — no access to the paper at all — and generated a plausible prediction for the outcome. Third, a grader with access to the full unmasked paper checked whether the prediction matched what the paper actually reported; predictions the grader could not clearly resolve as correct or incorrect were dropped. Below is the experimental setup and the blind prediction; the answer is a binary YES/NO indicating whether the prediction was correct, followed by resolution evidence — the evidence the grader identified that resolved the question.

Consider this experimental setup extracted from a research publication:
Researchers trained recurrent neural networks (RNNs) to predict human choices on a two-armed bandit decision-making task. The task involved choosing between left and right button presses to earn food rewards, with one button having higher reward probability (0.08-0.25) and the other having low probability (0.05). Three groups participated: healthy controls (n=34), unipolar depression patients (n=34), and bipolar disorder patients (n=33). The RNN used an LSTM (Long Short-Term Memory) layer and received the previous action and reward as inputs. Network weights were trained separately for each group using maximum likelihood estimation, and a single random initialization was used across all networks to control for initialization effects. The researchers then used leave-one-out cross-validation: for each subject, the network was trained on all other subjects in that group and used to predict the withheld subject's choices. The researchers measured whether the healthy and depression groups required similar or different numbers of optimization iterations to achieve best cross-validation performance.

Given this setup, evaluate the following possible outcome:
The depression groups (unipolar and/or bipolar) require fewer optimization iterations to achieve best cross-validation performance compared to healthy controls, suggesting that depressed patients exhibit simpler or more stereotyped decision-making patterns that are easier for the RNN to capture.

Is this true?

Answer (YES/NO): NO